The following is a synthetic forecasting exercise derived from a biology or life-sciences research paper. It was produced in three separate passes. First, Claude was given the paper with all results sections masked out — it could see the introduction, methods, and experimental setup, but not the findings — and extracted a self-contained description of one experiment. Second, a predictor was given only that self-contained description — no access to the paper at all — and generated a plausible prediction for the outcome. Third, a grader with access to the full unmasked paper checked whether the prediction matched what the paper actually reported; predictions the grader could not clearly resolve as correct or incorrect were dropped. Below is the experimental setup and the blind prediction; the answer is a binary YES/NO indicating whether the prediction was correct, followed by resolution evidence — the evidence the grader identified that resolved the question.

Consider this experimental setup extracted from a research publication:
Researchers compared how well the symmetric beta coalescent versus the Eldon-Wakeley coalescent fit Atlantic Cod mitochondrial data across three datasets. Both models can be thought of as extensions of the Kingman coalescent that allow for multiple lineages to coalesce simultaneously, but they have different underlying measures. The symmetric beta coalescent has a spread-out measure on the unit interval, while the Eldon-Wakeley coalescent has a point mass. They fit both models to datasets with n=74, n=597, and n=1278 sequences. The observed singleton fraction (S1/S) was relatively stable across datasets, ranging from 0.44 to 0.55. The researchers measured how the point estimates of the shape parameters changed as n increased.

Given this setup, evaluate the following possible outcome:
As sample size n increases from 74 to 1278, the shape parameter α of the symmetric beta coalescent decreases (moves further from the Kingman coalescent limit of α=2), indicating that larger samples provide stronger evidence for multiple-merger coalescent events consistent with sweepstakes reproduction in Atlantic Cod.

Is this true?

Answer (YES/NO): NO